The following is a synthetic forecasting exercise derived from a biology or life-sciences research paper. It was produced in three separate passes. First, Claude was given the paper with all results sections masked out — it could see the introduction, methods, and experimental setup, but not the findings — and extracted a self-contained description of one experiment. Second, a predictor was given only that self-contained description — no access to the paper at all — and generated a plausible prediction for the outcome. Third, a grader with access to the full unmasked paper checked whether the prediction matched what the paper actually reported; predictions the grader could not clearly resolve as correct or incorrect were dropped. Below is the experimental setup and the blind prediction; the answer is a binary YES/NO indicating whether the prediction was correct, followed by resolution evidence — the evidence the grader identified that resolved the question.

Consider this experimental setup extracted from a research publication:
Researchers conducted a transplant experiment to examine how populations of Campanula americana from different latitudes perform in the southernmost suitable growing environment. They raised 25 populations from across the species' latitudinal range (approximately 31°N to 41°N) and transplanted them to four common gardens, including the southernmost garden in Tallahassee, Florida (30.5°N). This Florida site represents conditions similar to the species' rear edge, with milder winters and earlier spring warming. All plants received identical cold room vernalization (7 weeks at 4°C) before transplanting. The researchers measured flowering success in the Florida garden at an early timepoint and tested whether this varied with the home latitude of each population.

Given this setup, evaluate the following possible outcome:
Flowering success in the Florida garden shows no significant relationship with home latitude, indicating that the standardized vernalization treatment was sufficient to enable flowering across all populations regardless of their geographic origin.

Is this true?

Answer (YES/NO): NO